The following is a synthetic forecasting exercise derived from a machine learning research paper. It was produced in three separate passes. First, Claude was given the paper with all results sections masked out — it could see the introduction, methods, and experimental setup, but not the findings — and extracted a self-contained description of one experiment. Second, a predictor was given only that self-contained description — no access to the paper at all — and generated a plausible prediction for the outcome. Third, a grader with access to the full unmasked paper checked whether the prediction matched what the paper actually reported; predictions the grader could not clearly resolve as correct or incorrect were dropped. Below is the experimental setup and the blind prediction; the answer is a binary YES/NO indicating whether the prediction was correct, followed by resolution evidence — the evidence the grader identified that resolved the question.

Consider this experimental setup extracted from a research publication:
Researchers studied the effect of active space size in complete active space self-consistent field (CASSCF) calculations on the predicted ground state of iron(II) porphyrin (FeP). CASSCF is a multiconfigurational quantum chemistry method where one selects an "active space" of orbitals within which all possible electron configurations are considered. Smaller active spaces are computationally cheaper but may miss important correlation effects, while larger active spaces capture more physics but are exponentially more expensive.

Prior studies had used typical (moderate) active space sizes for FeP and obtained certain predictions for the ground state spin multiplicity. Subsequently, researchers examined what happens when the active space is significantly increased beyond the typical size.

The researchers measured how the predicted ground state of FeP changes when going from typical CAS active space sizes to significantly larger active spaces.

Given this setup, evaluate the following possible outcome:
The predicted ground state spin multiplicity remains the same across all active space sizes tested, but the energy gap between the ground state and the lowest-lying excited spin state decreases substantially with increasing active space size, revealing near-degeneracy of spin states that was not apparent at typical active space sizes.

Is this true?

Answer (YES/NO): NO